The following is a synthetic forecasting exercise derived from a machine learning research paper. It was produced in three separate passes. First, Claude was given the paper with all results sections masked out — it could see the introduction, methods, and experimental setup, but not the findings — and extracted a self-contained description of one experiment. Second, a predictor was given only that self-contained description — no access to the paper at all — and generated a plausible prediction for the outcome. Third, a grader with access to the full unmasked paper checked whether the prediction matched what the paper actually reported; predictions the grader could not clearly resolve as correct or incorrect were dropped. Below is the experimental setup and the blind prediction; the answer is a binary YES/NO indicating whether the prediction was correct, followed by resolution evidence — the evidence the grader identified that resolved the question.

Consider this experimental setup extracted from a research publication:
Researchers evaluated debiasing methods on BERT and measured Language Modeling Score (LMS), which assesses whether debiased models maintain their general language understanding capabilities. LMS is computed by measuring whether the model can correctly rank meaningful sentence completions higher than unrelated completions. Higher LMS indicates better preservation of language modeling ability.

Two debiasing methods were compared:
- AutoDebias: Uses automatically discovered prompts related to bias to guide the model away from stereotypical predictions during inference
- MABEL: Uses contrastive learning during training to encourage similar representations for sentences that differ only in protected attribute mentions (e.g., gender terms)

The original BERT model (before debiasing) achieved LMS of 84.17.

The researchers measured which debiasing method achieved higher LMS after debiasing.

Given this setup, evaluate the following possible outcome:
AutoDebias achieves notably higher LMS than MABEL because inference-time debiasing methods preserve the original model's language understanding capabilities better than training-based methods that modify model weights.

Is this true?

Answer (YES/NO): NO